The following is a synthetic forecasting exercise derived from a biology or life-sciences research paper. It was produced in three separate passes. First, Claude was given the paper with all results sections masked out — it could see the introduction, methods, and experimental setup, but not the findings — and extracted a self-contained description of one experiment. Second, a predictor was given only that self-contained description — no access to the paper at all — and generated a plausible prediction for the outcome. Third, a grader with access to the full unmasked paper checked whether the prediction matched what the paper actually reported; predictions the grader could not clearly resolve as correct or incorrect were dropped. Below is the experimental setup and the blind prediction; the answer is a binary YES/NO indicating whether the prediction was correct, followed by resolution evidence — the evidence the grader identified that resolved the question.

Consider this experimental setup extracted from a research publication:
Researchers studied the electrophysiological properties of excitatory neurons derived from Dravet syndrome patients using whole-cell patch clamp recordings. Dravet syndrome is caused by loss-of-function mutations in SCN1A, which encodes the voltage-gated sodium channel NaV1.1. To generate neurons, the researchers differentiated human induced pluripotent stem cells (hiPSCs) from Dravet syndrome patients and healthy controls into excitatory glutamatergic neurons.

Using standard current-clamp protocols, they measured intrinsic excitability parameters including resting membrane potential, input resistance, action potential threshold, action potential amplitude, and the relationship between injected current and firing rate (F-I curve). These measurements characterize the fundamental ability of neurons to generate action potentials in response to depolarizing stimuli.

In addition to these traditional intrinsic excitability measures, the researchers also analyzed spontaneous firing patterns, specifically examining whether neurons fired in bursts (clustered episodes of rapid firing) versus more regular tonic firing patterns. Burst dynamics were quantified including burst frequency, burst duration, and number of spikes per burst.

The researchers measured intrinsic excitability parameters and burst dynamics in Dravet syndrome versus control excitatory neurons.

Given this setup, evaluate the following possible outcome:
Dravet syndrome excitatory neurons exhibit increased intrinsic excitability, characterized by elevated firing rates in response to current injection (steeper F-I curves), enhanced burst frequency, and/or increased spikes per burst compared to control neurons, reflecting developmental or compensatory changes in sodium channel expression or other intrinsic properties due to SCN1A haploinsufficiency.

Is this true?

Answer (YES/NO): NO